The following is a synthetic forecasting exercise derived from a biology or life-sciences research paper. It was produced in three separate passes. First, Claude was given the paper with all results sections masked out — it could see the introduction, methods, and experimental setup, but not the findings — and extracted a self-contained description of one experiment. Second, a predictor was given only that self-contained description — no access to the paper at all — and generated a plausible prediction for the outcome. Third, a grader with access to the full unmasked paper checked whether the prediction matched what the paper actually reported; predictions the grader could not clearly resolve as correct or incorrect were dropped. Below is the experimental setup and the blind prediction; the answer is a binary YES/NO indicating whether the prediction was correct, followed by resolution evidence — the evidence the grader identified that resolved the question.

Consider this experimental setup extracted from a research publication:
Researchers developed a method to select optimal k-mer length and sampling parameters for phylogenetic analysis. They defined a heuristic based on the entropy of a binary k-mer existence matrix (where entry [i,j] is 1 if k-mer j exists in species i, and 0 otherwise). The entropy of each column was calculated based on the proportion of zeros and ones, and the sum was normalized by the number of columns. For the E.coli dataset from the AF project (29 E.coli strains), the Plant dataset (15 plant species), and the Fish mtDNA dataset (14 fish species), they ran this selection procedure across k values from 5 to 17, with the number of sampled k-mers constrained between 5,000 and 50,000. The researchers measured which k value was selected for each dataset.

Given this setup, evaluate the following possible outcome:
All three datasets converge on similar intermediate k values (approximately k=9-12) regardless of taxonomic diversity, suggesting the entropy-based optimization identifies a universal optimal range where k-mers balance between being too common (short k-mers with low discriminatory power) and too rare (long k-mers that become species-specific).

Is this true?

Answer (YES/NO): NO